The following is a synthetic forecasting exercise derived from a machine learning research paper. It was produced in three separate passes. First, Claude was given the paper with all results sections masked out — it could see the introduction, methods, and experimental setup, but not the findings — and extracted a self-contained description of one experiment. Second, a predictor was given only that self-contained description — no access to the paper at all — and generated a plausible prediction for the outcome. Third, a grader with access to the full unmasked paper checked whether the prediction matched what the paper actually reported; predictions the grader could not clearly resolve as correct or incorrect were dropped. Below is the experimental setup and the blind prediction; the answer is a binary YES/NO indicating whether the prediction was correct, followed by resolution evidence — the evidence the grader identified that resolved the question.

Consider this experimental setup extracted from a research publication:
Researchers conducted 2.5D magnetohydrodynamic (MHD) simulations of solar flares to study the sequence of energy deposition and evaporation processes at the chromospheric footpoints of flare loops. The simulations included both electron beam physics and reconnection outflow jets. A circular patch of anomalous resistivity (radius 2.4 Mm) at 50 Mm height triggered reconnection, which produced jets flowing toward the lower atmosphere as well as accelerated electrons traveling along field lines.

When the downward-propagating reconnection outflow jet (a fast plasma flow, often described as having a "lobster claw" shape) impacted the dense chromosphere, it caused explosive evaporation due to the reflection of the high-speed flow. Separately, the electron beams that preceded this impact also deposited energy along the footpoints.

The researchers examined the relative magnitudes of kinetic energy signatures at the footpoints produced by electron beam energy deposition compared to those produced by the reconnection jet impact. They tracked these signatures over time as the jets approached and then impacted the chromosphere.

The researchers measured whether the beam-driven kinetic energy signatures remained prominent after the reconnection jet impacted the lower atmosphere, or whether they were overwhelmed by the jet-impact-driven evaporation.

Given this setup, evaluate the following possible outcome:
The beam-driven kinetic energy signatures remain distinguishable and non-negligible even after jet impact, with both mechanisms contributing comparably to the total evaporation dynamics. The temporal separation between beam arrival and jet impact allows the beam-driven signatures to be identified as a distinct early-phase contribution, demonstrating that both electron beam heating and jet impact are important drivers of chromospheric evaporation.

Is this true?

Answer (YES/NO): NO